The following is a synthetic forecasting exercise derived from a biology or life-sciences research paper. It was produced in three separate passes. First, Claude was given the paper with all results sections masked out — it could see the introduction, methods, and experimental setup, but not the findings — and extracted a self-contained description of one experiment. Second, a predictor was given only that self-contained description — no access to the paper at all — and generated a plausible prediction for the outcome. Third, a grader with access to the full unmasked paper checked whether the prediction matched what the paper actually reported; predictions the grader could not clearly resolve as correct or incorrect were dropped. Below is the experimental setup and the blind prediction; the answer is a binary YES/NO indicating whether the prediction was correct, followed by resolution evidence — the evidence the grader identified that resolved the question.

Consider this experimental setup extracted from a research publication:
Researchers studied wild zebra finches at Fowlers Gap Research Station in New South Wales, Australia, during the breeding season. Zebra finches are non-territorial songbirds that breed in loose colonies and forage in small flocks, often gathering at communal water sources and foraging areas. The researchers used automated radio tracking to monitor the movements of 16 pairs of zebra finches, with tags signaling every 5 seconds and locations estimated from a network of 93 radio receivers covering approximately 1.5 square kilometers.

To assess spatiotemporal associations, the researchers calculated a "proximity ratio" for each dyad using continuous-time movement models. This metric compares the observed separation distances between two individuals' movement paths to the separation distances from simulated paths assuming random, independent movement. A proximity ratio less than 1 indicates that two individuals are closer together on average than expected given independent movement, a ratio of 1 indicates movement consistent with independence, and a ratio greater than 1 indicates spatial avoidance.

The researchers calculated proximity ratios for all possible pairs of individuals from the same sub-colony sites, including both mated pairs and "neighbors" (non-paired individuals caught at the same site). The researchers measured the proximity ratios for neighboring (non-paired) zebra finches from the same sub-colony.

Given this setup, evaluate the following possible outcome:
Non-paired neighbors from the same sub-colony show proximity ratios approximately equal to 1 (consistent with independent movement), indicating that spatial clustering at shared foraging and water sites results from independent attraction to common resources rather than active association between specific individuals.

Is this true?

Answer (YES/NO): NO